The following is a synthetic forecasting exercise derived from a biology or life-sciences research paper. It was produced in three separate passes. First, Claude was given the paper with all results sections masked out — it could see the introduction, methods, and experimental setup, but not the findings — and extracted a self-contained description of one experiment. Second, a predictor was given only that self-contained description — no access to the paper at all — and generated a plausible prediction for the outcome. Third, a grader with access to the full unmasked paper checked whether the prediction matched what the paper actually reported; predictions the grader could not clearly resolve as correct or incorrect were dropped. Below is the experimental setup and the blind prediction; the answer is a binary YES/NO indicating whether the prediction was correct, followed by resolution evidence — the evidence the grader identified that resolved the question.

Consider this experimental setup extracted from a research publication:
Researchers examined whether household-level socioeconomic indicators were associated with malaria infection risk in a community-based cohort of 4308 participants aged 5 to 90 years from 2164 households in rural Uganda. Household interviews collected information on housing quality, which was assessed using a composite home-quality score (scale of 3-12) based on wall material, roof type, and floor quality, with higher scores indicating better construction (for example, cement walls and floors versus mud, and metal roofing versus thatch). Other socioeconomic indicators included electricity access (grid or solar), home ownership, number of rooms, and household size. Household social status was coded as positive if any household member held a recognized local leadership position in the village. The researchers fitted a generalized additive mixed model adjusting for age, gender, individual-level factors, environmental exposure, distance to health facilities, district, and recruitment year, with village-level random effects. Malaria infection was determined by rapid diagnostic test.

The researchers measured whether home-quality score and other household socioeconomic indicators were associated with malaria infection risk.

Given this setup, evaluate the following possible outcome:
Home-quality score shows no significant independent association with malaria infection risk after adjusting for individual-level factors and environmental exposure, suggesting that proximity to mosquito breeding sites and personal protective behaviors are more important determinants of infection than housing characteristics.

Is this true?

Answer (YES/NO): NO